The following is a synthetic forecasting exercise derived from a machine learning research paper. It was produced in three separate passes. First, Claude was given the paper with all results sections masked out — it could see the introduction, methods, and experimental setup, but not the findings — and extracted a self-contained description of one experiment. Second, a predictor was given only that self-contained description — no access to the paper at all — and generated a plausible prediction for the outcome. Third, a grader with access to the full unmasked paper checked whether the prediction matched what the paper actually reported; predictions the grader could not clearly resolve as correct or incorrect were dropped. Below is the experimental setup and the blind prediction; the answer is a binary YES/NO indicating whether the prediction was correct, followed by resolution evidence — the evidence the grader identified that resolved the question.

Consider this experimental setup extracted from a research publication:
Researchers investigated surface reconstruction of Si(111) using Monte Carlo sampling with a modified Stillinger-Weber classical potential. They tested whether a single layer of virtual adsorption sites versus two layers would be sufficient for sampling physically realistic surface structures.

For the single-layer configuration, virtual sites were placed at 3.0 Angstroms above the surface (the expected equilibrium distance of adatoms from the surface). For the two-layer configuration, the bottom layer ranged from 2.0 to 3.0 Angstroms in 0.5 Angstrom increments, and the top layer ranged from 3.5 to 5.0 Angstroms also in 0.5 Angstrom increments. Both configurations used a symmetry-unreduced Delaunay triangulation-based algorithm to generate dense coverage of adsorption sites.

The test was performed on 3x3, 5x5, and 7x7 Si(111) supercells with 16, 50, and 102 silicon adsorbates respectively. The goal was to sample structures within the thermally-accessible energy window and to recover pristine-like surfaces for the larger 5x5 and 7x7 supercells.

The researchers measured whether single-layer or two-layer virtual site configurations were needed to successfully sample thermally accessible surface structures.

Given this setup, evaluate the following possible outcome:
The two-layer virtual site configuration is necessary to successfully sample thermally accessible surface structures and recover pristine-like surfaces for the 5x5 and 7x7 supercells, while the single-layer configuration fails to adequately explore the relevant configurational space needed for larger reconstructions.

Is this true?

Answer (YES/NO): NO